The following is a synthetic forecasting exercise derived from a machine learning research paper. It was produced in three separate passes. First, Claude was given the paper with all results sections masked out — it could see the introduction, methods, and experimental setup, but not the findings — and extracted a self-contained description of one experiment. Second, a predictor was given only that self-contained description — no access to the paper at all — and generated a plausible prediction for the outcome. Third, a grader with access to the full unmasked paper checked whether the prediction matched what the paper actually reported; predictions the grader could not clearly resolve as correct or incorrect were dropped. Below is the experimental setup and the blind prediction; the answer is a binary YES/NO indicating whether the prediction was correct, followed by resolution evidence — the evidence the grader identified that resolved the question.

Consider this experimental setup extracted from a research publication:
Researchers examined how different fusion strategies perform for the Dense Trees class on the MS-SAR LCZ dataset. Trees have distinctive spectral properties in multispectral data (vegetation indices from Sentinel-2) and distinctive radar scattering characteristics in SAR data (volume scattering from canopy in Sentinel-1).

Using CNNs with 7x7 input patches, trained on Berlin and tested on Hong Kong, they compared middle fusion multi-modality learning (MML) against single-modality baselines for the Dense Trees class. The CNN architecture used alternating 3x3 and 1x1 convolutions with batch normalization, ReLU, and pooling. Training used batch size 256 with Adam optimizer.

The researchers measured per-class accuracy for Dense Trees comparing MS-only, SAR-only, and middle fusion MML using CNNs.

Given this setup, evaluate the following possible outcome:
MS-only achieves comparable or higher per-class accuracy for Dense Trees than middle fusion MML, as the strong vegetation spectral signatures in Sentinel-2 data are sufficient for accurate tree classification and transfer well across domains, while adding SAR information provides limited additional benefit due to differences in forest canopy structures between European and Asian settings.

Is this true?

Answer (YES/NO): YES